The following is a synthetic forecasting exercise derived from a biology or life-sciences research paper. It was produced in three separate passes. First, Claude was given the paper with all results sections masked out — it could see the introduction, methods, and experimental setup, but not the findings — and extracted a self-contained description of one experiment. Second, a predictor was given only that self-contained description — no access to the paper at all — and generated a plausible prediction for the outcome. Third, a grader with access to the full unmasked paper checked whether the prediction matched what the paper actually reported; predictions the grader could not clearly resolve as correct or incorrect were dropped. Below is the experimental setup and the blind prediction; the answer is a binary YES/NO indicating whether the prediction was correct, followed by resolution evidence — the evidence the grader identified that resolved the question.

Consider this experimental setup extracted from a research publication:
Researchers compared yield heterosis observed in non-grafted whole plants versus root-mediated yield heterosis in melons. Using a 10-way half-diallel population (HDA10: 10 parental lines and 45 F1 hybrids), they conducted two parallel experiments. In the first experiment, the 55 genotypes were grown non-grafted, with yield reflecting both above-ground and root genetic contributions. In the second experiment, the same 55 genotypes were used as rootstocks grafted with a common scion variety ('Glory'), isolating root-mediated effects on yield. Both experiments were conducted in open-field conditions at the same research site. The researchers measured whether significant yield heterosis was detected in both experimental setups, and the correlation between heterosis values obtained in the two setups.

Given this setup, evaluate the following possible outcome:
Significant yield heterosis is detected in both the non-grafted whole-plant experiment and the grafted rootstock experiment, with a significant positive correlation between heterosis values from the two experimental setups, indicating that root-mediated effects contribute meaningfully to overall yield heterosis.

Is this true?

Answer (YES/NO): NO